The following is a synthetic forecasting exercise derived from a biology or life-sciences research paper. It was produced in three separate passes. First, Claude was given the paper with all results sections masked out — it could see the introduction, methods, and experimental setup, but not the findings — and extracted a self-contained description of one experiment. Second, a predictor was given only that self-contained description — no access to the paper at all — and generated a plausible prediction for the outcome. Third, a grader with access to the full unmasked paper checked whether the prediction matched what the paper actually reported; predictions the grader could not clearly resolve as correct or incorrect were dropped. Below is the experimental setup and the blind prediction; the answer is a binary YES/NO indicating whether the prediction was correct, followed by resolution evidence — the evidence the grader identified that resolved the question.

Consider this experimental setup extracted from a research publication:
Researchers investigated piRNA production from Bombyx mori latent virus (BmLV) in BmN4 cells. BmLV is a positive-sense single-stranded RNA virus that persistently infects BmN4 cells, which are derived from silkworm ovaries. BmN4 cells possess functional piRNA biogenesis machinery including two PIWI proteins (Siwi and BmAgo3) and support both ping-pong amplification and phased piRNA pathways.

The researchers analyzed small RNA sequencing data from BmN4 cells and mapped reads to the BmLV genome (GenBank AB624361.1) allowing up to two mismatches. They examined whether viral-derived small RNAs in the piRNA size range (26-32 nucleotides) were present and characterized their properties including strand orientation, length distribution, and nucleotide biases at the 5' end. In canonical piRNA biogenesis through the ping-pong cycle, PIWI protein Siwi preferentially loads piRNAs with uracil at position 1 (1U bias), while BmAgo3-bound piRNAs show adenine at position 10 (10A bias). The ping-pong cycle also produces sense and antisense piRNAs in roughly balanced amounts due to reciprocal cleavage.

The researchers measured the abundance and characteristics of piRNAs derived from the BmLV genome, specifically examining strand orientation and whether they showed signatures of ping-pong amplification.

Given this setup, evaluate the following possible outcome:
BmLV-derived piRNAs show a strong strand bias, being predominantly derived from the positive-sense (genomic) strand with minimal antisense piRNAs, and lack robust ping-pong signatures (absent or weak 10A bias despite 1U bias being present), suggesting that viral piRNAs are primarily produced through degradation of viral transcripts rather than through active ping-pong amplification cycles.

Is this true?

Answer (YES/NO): YES